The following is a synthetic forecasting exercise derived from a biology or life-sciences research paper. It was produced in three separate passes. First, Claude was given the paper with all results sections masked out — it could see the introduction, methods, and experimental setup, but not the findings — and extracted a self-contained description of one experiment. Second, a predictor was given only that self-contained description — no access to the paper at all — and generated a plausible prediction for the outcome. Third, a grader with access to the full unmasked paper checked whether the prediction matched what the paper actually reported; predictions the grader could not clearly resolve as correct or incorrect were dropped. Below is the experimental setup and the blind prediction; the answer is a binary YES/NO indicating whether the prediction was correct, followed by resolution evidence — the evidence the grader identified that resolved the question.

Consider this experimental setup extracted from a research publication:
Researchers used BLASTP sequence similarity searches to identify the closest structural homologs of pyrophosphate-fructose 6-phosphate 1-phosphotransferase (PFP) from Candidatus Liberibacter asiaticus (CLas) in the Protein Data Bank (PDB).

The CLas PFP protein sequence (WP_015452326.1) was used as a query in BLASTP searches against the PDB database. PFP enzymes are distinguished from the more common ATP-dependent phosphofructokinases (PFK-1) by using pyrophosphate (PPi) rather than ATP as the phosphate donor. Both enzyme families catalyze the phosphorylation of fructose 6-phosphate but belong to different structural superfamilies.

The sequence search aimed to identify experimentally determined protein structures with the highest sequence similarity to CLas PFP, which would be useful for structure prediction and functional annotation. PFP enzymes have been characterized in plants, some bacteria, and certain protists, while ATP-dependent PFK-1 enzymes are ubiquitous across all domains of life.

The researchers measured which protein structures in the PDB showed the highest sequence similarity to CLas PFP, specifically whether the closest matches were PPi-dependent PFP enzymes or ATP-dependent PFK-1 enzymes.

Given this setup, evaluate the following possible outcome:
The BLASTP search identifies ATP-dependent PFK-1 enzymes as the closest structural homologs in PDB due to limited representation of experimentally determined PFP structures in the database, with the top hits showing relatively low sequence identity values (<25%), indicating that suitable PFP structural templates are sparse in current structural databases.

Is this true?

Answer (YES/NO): NO